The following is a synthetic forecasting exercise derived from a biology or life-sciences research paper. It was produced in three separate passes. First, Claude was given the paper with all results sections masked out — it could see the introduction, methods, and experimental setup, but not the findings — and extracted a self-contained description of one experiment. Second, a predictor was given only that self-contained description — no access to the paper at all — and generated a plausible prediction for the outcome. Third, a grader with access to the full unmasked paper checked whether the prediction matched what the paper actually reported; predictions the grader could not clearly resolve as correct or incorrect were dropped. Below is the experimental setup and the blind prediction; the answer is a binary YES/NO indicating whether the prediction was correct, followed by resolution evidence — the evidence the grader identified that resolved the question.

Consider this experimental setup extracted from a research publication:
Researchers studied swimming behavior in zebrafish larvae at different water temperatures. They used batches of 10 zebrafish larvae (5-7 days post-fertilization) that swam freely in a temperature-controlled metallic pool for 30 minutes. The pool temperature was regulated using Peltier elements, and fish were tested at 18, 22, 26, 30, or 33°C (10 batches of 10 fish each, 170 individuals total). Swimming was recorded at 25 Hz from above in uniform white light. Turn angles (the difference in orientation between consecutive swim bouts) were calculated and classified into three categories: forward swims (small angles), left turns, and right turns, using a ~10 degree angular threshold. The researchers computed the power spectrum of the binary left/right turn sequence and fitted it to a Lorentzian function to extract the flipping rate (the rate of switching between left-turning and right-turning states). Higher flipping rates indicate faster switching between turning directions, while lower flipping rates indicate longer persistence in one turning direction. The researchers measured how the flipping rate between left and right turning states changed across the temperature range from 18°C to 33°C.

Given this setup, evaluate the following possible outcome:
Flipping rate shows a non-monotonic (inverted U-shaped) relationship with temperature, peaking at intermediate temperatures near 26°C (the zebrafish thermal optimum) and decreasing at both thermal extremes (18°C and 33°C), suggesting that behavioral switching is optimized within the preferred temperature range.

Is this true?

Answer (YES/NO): NO